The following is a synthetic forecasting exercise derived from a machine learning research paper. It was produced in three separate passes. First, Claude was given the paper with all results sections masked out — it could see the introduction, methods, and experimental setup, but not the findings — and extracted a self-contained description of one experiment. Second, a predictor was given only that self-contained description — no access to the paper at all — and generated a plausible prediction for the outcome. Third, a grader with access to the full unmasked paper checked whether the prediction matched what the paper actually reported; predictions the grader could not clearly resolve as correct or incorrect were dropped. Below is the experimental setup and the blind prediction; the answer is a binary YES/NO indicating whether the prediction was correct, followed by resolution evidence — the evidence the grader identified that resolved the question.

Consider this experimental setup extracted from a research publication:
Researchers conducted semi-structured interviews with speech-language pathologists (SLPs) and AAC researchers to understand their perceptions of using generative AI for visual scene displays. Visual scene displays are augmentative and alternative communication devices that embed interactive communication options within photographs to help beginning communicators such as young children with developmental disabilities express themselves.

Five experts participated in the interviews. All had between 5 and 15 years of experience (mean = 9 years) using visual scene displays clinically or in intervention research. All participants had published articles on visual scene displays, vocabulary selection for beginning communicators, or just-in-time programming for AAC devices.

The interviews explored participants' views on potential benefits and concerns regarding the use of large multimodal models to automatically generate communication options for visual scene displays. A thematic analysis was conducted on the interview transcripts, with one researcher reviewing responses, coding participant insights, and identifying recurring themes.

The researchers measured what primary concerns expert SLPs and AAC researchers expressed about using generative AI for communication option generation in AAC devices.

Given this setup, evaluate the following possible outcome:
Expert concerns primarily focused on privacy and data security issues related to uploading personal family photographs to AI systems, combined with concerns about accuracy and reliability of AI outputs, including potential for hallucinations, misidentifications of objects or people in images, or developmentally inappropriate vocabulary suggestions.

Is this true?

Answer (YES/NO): NO